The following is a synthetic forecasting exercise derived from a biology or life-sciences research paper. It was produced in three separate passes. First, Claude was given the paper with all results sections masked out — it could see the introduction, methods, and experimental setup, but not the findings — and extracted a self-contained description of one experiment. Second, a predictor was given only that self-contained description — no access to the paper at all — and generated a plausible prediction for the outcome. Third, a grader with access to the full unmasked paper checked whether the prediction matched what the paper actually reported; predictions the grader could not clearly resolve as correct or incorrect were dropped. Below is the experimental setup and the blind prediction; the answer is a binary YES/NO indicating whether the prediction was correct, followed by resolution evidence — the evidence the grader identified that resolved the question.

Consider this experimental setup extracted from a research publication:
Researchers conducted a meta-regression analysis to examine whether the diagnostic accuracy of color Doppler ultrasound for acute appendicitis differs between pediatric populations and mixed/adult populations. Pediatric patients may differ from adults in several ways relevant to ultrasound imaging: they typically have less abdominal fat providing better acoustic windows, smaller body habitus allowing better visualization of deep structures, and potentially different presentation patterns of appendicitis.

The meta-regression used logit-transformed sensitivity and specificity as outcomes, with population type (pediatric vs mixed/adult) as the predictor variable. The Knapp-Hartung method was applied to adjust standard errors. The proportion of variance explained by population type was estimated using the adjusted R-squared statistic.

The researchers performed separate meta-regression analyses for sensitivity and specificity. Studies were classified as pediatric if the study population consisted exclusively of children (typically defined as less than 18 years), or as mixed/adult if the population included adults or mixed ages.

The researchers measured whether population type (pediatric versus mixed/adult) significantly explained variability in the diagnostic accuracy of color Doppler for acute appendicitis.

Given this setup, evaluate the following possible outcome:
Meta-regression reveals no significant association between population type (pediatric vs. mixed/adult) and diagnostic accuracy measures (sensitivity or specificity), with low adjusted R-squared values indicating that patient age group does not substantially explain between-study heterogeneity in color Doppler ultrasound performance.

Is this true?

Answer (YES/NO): NO